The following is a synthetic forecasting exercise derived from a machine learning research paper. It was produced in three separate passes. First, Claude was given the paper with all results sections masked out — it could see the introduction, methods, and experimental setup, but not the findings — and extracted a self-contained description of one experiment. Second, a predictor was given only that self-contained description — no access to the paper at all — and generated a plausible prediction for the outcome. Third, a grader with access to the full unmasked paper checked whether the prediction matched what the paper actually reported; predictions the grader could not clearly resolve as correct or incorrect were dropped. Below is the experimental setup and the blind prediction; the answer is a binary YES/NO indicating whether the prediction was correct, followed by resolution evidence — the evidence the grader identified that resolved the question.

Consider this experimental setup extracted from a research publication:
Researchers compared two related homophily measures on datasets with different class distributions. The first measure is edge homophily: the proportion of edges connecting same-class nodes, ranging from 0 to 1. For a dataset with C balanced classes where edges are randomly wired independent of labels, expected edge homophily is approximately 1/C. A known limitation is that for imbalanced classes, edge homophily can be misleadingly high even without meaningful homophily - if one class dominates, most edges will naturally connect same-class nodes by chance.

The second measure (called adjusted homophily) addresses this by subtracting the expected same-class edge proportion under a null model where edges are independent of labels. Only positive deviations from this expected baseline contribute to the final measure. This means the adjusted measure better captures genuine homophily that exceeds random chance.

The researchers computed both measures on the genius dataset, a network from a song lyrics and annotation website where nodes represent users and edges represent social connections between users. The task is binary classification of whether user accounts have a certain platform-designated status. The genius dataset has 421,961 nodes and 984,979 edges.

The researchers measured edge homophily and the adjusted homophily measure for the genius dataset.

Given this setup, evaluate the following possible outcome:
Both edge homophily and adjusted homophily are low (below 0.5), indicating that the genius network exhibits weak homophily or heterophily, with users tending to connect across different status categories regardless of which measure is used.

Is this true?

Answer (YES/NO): NO